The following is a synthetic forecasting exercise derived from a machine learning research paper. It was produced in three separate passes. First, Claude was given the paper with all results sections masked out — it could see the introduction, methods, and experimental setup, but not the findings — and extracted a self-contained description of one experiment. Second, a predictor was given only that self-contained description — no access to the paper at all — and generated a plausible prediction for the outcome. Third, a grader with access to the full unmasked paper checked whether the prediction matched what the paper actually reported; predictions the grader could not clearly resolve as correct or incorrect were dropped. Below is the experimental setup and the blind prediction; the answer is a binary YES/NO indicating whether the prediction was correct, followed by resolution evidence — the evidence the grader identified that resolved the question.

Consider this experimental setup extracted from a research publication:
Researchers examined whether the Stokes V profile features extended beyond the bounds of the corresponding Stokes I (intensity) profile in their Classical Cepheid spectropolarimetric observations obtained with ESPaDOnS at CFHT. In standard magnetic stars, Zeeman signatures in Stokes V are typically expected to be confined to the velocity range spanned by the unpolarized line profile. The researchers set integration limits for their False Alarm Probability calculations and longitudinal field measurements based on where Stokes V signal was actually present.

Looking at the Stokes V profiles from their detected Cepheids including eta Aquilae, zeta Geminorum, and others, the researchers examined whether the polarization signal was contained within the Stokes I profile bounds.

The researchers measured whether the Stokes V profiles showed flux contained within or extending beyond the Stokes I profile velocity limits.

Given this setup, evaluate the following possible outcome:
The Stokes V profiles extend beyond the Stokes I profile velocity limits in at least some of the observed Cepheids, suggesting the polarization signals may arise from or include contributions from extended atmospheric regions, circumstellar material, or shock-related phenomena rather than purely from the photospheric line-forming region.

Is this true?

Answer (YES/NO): NO